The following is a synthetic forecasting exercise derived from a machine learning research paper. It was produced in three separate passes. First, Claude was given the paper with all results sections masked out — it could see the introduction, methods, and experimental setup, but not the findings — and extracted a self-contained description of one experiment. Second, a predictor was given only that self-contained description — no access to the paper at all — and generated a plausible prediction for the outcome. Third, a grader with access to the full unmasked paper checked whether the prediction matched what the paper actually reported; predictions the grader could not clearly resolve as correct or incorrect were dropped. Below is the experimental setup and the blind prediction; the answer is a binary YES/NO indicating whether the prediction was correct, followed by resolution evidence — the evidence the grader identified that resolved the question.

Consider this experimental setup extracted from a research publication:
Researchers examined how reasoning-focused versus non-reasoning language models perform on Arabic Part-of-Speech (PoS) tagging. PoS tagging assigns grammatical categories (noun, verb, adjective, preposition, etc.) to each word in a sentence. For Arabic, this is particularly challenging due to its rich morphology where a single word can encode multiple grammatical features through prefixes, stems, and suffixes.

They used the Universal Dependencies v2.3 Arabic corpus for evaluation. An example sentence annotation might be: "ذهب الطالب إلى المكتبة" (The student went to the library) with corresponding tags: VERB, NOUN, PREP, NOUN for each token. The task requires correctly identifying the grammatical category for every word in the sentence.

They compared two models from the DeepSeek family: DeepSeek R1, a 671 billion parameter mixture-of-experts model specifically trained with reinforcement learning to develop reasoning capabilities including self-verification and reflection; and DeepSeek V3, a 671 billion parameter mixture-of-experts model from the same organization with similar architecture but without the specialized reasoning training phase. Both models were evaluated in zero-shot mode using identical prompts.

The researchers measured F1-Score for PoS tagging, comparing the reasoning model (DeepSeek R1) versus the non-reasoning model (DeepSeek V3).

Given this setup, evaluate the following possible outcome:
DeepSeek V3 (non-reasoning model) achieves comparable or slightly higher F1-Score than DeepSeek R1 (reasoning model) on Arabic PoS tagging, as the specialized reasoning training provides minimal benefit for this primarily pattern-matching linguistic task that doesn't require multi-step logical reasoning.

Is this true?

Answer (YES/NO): NO